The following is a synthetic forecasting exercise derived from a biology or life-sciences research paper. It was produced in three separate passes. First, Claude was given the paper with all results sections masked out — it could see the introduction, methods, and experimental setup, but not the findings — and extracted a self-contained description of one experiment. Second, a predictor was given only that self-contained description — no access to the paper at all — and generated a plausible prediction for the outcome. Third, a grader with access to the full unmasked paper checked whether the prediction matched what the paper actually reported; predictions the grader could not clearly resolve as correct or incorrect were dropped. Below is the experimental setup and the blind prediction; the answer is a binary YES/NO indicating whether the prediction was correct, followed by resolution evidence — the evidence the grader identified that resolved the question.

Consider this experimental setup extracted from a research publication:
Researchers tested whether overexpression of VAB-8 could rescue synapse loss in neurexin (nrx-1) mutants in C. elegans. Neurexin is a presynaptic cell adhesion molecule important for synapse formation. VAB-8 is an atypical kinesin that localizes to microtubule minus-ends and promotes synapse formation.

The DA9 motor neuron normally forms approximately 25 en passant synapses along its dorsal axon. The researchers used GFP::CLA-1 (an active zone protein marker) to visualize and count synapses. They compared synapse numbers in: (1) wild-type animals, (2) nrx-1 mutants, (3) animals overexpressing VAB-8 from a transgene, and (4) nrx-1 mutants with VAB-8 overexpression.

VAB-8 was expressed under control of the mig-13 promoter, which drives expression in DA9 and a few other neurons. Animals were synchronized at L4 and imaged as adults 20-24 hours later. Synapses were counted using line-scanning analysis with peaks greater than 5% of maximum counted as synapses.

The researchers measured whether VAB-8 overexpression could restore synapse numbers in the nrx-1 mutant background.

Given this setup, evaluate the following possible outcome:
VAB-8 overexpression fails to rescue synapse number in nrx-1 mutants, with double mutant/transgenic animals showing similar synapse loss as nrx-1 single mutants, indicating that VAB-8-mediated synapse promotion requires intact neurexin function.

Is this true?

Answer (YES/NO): NO